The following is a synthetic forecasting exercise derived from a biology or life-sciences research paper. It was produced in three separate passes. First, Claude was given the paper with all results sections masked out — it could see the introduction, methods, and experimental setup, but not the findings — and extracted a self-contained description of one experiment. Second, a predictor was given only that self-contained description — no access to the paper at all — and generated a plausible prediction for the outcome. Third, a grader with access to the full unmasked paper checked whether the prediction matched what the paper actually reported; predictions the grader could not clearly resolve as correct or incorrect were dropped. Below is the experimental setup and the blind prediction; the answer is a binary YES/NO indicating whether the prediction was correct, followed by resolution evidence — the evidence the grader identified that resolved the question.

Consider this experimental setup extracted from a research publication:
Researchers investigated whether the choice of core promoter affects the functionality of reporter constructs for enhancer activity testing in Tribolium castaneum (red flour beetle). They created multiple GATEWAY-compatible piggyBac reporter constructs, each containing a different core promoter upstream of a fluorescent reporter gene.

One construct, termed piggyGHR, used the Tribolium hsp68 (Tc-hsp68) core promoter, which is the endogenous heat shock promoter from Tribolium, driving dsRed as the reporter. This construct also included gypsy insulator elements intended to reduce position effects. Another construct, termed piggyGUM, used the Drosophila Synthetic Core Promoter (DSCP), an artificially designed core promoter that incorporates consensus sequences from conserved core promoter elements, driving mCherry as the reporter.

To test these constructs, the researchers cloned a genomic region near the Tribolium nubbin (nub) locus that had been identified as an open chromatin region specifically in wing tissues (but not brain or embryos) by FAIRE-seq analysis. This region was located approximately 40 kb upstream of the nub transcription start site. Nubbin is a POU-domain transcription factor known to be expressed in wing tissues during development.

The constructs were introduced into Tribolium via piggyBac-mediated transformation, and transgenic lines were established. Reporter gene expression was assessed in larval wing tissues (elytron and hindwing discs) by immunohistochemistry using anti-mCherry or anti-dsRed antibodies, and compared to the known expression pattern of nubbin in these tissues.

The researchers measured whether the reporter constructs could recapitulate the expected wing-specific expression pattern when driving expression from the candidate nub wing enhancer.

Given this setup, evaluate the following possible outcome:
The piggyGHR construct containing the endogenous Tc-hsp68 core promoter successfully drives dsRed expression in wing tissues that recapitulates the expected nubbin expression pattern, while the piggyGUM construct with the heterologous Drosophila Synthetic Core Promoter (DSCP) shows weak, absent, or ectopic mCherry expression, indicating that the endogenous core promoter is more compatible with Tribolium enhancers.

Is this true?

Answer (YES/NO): NO